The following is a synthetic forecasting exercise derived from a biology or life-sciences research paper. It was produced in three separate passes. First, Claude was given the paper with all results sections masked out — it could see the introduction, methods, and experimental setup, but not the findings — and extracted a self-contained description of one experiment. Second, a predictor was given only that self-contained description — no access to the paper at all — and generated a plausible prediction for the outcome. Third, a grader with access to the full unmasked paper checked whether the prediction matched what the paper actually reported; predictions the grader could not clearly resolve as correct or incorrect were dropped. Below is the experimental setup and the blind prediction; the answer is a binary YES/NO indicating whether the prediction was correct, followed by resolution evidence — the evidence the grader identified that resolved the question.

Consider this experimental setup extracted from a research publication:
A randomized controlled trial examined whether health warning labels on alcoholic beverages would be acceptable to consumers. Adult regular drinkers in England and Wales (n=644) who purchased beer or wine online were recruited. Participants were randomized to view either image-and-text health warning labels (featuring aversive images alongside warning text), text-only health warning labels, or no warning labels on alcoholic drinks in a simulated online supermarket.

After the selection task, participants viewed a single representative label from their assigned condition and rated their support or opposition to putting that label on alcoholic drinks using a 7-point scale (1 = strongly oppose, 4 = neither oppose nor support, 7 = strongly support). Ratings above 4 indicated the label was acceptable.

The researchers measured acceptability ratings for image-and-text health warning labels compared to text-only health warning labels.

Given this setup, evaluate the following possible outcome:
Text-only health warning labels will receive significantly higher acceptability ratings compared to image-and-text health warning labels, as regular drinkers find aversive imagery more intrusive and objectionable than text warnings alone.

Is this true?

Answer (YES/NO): YES